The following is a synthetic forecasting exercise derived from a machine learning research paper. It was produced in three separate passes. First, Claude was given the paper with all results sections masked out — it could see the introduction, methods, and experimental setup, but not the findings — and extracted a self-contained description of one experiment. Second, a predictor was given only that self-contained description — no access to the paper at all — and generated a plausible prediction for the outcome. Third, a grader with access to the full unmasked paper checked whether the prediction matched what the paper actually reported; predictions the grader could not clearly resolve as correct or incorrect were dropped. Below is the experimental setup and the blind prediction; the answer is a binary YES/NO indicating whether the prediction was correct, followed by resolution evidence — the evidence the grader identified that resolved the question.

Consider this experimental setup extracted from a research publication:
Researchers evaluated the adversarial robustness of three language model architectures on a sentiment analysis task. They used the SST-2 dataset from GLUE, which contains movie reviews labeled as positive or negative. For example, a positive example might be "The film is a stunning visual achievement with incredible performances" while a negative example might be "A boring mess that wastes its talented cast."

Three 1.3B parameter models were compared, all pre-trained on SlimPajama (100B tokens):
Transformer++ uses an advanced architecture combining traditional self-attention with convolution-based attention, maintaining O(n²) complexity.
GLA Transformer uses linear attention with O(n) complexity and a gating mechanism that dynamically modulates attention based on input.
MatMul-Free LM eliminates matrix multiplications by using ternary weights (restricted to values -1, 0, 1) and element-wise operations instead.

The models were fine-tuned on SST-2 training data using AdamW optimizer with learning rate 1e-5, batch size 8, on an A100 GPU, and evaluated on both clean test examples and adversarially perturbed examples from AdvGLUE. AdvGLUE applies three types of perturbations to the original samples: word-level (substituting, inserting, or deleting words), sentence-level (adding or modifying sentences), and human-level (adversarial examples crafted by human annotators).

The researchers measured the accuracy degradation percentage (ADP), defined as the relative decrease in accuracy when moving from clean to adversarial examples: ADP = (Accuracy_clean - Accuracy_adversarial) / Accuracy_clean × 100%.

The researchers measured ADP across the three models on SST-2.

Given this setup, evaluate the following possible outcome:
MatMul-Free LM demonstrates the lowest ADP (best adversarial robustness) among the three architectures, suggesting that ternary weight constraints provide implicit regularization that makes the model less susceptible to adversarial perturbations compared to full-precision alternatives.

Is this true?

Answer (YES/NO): NO